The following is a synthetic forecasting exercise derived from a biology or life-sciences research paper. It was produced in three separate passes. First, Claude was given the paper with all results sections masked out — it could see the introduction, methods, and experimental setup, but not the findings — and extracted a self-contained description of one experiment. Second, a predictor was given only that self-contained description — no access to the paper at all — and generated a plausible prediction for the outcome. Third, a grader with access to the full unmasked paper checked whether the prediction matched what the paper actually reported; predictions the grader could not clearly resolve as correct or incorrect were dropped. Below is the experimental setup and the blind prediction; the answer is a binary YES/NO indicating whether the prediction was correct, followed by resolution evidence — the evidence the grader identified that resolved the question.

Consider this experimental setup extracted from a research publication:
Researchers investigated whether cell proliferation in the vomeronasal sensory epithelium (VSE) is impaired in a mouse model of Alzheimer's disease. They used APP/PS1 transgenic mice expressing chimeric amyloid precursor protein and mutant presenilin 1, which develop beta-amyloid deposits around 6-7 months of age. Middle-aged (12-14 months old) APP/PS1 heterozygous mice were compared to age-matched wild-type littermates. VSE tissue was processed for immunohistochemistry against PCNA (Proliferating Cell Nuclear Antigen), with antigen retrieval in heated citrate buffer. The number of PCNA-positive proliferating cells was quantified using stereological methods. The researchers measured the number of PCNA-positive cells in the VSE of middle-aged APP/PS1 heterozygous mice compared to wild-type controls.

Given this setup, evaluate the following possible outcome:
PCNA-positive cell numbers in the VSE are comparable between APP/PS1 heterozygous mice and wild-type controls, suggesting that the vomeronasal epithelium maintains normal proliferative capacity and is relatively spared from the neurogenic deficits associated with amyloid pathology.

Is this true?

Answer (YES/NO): NO